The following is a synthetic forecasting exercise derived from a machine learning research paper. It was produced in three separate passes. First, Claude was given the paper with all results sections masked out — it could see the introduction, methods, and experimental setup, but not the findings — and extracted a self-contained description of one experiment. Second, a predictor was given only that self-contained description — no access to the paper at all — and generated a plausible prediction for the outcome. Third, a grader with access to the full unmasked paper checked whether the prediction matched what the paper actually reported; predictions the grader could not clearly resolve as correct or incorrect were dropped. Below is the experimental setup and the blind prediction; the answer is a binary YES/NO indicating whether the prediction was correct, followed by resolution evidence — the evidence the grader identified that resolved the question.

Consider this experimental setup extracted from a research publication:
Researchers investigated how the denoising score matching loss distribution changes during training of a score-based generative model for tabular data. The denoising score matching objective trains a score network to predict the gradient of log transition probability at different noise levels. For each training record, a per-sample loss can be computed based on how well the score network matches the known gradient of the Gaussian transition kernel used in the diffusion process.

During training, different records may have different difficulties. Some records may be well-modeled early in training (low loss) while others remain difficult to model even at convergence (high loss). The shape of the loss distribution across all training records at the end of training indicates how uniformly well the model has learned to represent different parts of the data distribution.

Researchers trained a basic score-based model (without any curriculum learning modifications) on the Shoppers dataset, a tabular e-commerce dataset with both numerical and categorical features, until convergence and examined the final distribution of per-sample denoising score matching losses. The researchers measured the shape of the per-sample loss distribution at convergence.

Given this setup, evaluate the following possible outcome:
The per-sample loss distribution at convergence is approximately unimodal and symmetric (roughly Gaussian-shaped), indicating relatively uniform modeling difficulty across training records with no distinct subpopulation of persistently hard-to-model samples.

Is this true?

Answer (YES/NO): NO